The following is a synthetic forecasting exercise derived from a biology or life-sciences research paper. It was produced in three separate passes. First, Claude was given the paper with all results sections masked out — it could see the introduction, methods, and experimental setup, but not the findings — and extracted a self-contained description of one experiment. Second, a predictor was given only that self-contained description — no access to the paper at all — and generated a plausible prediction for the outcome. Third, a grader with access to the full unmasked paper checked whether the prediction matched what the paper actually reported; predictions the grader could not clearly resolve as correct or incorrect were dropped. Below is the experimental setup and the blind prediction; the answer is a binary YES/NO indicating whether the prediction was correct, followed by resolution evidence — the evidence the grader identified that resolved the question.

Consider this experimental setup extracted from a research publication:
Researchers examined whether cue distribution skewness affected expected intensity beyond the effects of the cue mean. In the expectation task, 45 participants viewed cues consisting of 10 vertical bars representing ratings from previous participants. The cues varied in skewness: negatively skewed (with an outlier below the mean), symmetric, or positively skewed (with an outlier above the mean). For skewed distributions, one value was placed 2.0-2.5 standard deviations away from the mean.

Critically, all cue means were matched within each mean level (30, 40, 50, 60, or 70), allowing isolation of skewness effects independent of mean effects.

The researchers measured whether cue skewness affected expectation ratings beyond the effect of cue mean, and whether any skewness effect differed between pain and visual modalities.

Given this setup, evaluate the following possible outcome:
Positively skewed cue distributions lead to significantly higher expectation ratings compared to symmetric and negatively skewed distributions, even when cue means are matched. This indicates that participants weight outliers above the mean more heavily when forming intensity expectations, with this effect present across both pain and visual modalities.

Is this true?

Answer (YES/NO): NO